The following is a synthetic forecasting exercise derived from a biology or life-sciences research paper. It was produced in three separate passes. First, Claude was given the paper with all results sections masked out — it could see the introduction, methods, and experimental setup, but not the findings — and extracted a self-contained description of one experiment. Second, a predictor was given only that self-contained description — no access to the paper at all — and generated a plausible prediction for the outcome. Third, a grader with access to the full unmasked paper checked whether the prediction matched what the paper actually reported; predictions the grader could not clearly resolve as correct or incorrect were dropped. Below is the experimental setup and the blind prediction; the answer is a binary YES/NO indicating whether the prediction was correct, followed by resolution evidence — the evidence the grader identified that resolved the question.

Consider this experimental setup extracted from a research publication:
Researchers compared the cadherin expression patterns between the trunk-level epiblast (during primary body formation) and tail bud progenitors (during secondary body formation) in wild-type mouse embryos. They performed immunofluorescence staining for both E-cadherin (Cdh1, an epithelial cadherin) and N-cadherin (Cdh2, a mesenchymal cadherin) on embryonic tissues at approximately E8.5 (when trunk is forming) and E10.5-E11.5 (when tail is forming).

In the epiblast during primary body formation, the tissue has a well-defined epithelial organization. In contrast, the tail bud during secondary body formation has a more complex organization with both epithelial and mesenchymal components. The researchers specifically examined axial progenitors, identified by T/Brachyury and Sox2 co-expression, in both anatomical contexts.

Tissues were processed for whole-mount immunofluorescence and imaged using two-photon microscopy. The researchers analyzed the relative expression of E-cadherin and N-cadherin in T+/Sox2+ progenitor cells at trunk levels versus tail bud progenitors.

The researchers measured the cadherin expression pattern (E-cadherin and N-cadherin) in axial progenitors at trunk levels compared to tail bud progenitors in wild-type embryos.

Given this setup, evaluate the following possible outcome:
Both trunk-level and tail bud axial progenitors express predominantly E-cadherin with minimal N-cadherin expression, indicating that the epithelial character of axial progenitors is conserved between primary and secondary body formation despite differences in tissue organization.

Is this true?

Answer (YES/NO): NO